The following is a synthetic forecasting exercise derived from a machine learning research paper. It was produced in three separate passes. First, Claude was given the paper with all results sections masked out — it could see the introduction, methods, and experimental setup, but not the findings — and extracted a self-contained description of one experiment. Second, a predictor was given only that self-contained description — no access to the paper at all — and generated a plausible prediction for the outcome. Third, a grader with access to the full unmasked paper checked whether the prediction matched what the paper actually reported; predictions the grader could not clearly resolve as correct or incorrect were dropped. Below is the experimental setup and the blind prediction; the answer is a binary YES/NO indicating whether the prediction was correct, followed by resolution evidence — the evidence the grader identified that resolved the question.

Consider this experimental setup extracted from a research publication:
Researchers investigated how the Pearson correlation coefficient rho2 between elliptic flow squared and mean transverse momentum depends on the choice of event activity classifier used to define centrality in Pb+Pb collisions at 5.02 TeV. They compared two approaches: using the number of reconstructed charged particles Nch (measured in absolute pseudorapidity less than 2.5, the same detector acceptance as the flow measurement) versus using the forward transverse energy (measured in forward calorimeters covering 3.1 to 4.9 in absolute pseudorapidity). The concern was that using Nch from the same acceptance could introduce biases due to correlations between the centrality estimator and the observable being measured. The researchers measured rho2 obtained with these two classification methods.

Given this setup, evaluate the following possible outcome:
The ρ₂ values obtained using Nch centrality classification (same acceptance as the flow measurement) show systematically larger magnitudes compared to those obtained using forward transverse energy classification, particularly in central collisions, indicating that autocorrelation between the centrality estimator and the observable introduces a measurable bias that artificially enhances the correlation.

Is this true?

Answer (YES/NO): NO